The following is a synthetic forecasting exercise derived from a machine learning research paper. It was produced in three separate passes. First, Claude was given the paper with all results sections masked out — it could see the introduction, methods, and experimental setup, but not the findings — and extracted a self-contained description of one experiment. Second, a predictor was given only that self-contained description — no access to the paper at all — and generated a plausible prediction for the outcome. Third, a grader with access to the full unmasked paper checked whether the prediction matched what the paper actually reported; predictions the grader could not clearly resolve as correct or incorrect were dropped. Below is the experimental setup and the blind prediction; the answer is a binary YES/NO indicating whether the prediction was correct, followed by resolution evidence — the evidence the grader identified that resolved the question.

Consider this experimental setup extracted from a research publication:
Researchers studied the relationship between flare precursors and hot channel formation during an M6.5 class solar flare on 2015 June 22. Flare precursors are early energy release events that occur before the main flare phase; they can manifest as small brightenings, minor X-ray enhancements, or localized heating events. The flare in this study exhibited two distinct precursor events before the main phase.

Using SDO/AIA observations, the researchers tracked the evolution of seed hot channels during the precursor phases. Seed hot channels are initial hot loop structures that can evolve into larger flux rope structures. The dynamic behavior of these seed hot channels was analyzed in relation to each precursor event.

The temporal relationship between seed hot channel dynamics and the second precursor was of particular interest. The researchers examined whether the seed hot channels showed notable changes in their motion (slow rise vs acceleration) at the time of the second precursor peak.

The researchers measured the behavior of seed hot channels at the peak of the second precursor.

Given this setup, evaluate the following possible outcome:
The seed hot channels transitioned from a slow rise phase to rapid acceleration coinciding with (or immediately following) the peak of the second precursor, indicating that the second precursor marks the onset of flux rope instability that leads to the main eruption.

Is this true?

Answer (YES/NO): YES